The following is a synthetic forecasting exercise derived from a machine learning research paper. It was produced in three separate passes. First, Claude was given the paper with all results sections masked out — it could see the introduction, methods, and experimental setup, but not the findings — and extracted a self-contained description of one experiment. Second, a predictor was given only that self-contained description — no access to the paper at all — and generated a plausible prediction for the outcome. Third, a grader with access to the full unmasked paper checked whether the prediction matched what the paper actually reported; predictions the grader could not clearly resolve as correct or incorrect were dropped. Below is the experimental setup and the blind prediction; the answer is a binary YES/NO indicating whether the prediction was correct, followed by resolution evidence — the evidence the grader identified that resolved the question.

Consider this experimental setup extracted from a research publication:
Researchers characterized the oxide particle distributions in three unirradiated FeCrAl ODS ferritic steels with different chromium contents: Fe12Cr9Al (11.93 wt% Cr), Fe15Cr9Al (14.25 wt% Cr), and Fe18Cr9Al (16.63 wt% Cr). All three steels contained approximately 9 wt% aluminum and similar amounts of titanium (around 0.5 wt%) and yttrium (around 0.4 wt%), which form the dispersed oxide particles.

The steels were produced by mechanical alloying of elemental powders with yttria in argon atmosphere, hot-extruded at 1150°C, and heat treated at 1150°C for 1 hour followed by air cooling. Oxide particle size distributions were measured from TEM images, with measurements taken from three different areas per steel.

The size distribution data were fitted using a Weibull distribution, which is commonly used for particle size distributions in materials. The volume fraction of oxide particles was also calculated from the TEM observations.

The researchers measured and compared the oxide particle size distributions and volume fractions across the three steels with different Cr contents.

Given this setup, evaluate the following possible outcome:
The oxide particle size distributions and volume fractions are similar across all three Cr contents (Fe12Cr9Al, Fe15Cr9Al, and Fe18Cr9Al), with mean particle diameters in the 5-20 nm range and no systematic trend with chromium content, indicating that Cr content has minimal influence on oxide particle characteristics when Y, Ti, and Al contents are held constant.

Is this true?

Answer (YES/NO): NO